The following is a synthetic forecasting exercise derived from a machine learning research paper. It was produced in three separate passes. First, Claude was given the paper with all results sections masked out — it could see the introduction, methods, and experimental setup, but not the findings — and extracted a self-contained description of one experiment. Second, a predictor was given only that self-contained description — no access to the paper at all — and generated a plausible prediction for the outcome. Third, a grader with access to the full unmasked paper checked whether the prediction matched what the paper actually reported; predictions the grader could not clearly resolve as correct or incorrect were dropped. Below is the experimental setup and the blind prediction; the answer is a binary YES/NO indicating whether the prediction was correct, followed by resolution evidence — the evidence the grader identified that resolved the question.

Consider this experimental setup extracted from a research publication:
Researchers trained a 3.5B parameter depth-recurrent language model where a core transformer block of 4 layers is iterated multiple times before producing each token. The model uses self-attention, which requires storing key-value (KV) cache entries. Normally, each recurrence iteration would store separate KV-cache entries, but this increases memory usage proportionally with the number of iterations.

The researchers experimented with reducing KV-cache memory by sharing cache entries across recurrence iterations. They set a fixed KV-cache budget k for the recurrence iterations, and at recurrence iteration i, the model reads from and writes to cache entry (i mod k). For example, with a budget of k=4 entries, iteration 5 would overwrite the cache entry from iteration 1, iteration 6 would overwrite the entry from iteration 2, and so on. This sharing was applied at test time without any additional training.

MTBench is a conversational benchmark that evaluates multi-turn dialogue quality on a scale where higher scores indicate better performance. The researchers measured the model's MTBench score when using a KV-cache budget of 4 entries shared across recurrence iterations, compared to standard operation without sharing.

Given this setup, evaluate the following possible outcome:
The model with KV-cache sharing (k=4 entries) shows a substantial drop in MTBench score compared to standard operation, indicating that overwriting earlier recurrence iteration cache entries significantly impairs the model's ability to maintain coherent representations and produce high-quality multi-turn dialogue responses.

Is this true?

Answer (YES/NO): NO